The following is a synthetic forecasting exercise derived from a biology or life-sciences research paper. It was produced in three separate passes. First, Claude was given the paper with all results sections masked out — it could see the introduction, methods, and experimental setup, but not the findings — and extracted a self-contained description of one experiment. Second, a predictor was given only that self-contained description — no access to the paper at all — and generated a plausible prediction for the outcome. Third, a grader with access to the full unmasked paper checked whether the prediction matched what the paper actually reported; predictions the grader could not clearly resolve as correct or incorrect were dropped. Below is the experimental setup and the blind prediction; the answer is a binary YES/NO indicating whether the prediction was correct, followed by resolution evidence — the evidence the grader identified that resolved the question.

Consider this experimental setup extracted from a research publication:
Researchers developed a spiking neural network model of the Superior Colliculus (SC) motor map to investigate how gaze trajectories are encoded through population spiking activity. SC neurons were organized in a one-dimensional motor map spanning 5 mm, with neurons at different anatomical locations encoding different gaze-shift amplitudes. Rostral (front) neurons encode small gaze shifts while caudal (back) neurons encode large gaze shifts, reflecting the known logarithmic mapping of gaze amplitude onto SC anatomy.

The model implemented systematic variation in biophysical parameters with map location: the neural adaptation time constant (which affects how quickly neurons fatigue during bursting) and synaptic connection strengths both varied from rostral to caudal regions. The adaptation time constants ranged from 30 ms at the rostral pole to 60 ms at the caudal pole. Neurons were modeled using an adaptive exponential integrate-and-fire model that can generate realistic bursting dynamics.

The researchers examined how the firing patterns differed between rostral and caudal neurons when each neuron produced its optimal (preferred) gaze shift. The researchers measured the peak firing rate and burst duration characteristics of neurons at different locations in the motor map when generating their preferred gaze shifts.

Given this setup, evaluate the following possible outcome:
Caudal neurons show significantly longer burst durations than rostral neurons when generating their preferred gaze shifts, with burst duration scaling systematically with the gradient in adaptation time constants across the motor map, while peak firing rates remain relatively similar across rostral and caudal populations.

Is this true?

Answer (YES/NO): NO